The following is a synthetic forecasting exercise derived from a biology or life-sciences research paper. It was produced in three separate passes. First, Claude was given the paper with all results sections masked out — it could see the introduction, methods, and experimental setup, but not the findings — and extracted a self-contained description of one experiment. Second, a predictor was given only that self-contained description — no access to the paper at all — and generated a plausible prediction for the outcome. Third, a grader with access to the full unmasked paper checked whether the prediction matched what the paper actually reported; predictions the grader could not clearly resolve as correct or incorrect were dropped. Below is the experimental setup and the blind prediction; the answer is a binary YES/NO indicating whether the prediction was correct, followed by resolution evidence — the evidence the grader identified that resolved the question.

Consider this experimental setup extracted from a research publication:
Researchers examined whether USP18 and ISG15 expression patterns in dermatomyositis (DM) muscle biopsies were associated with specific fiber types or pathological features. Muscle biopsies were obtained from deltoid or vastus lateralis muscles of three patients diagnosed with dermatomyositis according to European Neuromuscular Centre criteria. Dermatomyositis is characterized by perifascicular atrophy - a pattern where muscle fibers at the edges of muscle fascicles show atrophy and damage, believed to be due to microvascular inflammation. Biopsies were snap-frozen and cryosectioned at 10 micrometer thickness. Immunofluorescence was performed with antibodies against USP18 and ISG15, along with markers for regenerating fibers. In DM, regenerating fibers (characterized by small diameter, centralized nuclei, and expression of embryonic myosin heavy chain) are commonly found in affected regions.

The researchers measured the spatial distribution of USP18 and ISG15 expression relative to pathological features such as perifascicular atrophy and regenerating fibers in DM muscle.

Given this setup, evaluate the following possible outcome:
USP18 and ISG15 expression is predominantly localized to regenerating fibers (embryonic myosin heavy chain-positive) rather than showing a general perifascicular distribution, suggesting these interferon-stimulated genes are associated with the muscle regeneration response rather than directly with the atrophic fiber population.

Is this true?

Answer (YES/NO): NO